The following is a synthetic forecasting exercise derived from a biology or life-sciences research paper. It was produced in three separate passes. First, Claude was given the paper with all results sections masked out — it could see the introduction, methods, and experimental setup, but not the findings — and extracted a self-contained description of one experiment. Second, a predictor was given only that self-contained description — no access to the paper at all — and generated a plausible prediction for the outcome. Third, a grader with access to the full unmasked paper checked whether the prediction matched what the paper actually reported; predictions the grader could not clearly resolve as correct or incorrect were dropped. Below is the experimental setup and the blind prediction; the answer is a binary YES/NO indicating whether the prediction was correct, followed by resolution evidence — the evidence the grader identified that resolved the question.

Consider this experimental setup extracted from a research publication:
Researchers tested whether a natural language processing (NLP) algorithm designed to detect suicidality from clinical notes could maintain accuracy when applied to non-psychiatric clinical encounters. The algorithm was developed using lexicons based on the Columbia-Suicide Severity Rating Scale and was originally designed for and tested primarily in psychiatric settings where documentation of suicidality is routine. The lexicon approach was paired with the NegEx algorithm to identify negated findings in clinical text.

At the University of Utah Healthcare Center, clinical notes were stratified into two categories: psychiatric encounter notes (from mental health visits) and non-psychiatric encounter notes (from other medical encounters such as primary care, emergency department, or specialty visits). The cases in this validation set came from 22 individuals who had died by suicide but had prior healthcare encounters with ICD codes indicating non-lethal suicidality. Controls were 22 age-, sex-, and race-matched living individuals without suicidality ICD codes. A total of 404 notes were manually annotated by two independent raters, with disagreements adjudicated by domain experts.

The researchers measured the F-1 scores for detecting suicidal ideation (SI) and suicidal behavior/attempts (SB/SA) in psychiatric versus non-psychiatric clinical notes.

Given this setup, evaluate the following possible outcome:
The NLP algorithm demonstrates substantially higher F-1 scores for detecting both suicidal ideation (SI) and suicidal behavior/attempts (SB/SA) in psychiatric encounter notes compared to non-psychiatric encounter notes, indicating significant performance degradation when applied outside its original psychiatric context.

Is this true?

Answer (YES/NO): NO